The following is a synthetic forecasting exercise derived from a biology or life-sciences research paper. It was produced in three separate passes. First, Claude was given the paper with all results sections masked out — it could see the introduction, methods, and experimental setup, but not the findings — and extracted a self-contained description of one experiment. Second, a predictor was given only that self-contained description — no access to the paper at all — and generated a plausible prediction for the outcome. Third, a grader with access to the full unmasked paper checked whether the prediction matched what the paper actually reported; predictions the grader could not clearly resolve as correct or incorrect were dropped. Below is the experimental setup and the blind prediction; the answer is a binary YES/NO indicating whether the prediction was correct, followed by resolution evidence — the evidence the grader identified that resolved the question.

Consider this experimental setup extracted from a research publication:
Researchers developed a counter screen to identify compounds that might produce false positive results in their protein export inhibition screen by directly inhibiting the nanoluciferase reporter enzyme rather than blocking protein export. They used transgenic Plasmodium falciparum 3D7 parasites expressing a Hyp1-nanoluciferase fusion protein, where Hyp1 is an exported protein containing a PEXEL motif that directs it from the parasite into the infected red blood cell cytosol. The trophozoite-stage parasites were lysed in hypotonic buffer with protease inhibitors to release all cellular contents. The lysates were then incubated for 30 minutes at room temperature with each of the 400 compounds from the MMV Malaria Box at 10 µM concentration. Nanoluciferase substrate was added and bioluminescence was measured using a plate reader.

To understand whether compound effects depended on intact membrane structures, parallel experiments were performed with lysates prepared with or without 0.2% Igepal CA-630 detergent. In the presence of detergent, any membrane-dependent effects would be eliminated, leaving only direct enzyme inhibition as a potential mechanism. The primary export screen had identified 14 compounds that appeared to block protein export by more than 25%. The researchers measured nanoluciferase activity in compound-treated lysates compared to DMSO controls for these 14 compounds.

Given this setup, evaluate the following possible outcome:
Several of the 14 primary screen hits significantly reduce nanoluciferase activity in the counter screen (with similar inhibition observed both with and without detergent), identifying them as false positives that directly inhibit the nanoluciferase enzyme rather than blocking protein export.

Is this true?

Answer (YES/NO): NO